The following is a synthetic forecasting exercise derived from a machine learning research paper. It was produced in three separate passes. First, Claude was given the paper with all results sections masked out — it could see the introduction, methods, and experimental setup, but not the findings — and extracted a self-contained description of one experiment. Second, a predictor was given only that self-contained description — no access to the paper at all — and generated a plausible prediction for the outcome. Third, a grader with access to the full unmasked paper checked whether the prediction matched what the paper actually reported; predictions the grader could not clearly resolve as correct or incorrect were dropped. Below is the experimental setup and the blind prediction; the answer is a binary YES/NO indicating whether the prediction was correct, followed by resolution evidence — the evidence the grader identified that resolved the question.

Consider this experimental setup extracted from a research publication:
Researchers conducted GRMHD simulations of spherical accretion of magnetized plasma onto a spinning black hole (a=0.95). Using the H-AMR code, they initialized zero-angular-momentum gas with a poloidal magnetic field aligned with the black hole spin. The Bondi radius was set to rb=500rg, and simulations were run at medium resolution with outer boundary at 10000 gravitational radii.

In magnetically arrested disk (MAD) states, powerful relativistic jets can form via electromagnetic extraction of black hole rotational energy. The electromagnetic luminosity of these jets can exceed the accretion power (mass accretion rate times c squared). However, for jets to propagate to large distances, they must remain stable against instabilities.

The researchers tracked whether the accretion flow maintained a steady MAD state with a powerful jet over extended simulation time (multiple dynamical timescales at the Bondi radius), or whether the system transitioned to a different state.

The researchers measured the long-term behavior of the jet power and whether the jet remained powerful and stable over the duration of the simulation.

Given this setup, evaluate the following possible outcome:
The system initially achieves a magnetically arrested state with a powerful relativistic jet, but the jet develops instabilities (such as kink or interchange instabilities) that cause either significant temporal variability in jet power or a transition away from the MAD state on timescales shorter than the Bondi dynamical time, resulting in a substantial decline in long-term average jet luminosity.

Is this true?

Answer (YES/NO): NO